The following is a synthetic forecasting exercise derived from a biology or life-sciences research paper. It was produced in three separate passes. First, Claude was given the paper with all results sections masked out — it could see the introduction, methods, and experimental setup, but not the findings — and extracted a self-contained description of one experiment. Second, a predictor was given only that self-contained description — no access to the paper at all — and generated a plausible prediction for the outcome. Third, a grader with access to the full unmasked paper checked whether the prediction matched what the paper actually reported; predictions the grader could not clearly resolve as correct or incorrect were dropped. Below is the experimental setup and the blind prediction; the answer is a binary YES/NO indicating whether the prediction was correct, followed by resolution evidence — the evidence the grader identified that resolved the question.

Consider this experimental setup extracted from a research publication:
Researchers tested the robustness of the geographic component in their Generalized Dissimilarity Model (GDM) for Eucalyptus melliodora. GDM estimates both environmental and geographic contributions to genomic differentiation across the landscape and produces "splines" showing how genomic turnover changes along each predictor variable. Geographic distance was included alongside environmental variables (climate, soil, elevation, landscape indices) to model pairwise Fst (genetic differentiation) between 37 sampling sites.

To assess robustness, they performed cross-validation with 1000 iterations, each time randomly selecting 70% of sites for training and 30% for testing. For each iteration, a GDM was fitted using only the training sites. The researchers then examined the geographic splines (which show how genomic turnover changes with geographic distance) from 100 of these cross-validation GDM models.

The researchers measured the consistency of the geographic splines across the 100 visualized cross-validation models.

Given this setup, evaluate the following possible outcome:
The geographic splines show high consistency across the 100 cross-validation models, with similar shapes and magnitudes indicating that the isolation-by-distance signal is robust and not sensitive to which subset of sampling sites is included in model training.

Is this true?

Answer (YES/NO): NO